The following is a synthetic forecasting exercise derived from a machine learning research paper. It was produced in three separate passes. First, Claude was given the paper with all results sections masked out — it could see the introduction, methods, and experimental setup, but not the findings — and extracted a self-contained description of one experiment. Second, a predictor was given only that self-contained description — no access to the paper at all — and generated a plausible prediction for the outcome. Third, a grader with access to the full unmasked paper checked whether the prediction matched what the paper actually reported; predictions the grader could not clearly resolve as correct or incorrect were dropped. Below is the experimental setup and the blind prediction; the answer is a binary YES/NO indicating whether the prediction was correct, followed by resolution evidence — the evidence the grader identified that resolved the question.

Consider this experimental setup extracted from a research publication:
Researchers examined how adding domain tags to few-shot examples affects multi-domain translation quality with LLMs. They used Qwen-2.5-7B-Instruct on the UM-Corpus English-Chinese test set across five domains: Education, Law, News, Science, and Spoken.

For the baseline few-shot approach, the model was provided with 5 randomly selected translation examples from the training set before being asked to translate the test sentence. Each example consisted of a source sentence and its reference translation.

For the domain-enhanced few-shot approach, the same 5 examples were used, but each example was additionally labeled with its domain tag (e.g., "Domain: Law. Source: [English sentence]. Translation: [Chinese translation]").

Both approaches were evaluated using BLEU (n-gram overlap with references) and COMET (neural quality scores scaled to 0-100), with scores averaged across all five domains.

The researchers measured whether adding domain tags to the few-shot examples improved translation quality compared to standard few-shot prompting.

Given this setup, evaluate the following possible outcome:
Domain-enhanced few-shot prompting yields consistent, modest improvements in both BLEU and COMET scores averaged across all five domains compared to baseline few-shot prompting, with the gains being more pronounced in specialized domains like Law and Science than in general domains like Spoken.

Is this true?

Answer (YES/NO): NO